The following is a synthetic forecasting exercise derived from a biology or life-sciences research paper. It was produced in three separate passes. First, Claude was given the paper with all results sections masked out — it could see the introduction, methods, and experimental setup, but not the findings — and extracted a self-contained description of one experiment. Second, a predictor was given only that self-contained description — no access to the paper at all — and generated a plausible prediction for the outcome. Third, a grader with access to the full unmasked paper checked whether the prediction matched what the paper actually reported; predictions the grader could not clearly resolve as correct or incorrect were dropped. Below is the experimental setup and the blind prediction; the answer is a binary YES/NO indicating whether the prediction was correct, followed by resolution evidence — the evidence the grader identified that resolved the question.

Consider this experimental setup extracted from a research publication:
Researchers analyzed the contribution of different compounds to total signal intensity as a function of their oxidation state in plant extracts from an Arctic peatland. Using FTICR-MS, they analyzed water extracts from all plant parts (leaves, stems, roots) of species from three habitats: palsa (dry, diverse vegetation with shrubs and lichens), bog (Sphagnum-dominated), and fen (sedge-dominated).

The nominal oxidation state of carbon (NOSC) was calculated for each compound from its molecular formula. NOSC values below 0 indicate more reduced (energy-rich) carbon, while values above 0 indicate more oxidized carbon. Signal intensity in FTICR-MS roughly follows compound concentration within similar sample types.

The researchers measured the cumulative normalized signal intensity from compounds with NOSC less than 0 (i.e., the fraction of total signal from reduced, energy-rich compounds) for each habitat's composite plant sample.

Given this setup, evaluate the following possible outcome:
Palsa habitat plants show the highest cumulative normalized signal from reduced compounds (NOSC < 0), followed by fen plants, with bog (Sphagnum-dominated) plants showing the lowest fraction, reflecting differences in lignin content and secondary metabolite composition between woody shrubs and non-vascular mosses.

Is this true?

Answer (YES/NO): NO